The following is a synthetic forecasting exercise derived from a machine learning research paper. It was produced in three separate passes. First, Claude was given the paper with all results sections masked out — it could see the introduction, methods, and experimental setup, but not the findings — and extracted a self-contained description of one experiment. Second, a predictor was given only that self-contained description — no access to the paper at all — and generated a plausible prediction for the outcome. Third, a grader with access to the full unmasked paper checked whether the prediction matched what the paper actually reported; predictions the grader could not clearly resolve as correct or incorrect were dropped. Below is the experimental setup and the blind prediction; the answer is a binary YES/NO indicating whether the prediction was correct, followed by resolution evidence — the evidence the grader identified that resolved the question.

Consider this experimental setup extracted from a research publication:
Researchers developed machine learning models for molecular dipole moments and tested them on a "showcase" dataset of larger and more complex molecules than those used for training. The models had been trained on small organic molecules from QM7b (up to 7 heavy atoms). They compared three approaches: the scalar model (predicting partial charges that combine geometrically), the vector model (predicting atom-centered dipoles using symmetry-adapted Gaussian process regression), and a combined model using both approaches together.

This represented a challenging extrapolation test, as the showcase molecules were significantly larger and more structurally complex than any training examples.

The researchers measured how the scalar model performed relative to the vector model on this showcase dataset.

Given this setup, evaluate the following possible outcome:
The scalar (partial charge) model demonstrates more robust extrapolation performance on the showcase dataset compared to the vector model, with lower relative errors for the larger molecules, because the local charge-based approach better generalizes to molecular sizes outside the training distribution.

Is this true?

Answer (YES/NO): NO